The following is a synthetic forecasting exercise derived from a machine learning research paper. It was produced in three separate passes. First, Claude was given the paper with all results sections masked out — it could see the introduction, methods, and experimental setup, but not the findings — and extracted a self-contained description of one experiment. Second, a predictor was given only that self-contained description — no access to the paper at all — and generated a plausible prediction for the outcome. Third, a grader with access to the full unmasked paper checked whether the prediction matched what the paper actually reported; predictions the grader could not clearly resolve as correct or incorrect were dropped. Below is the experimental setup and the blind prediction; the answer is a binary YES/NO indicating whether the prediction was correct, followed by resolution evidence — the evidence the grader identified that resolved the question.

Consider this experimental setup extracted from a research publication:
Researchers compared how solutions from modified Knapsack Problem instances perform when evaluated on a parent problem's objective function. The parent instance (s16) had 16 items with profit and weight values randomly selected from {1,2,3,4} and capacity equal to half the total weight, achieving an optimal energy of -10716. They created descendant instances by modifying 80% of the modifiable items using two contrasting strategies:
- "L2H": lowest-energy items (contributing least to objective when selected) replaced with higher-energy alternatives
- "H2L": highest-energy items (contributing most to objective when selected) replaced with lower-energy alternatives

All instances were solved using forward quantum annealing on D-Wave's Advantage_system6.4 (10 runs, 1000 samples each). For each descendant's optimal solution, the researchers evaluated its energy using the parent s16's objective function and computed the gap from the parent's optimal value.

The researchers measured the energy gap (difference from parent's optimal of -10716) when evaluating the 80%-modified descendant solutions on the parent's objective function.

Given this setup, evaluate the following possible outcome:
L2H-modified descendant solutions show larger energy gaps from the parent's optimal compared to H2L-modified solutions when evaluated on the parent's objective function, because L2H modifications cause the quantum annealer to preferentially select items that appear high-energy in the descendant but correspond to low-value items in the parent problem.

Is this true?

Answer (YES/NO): NO